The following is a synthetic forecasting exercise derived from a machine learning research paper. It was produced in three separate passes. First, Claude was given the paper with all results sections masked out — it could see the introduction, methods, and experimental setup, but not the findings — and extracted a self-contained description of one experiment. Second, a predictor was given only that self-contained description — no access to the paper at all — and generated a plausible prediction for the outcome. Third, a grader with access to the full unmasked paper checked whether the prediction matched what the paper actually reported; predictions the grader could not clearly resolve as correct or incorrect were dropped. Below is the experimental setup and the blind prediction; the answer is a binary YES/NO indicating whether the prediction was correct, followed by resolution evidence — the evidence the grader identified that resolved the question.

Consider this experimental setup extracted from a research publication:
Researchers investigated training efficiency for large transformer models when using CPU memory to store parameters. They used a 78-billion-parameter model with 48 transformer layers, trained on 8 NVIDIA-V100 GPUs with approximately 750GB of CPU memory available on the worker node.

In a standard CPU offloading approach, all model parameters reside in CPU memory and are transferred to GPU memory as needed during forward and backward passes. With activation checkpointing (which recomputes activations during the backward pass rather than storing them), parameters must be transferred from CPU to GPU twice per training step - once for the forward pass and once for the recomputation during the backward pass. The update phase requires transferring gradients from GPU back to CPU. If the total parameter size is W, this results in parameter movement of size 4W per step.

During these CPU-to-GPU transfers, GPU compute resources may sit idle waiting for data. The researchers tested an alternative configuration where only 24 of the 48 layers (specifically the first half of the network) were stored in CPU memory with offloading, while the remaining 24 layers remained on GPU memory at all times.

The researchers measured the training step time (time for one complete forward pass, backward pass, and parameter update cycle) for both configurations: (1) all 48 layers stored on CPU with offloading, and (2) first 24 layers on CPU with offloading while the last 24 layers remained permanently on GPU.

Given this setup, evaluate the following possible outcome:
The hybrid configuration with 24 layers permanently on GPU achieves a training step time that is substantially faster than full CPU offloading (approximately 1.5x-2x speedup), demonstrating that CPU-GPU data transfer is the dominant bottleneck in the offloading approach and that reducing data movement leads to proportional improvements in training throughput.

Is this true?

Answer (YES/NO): YES